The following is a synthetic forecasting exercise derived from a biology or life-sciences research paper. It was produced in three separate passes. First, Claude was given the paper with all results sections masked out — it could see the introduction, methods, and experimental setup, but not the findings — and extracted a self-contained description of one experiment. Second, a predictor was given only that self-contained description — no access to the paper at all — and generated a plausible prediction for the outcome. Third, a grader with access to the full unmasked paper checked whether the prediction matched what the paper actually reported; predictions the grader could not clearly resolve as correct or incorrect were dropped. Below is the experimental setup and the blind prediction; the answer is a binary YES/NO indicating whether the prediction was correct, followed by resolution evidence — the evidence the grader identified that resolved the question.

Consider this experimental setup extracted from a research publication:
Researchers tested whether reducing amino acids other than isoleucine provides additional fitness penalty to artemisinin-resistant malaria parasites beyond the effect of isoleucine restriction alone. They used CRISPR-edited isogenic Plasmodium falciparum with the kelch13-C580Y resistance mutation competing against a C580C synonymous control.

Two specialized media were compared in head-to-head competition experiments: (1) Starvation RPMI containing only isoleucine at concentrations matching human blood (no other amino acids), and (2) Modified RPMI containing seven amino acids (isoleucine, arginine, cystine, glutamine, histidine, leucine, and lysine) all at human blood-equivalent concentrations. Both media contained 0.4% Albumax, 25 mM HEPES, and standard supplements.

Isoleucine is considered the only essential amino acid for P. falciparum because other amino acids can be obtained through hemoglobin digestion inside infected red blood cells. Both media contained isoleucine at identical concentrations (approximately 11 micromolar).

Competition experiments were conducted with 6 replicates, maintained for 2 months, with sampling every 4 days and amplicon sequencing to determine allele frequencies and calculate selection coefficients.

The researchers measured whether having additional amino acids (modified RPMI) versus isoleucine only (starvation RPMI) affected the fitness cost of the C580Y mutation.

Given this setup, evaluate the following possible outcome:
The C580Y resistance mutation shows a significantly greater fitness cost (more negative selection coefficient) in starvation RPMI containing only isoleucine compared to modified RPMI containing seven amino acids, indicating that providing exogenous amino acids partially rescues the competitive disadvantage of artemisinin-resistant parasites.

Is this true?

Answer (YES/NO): NO